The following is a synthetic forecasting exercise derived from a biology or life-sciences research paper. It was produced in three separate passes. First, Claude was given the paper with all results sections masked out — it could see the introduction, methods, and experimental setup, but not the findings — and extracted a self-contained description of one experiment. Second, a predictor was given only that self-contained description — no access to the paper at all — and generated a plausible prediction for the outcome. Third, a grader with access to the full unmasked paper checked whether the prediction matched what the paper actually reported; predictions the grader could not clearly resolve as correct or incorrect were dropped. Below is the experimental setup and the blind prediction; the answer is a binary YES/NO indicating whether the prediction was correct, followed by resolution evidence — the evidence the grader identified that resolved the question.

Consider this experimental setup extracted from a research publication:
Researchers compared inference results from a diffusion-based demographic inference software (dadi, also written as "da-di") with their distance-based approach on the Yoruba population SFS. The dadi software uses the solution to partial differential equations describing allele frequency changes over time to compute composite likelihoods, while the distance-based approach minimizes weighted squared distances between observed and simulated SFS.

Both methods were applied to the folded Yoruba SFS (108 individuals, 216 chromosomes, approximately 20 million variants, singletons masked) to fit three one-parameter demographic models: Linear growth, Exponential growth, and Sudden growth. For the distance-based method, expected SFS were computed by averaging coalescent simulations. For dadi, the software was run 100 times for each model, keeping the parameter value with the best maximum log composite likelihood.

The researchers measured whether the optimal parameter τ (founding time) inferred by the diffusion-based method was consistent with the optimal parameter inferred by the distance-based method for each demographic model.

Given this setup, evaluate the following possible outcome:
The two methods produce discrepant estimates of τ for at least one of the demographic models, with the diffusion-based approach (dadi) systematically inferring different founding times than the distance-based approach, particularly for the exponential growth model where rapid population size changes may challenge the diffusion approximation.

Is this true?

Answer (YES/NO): NO